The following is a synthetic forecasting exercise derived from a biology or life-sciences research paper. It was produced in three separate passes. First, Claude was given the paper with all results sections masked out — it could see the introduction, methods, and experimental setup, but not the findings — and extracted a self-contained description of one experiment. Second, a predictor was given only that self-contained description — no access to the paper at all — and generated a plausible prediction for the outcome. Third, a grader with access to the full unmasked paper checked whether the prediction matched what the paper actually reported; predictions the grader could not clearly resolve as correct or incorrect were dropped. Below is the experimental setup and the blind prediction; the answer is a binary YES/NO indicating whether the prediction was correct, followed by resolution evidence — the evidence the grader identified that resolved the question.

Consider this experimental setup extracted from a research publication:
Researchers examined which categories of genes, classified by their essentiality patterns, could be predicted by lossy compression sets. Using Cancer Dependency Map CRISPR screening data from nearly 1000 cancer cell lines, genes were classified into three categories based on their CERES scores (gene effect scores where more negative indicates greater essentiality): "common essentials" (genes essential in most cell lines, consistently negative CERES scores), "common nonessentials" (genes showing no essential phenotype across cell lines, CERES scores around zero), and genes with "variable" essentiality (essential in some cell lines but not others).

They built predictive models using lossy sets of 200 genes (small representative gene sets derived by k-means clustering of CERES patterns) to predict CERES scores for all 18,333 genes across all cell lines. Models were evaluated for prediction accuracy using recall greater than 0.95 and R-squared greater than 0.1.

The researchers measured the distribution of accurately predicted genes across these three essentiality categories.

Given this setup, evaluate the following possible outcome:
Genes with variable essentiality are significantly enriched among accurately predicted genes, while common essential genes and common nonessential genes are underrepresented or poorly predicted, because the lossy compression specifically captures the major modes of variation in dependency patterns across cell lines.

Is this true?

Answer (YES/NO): NO